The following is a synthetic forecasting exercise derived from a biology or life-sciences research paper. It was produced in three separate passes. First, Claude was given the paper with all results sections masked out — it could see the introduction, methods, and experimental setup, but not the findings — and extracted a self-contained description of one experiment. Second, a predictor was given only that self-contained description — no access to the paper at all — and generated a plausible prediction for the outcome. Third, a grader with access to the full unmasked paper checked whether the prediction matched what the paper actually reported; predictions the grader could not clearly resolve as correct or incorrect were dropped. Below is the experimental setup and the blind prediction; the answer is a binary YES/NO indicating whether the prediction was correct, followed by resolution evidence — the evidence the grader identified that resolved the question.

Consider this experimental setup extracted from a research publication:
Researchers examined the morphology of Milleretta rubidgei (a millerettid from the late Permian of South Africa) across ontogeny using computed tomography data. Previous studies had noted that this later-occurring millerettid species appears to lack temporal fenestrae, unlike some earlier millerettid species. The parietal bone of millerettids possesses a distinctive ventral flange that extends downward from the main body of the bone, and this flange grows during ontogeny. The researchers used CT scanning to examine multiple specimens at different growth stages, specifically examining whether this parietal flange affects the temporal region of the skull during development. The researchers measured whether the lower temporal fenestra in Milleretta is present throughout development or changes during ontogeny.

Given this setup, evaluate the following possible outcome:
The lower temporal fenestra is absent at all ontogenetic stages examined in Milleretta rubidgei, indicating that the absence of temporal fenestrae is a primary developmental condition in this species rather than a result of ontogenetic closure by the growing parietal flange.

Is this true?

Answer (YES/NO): NO